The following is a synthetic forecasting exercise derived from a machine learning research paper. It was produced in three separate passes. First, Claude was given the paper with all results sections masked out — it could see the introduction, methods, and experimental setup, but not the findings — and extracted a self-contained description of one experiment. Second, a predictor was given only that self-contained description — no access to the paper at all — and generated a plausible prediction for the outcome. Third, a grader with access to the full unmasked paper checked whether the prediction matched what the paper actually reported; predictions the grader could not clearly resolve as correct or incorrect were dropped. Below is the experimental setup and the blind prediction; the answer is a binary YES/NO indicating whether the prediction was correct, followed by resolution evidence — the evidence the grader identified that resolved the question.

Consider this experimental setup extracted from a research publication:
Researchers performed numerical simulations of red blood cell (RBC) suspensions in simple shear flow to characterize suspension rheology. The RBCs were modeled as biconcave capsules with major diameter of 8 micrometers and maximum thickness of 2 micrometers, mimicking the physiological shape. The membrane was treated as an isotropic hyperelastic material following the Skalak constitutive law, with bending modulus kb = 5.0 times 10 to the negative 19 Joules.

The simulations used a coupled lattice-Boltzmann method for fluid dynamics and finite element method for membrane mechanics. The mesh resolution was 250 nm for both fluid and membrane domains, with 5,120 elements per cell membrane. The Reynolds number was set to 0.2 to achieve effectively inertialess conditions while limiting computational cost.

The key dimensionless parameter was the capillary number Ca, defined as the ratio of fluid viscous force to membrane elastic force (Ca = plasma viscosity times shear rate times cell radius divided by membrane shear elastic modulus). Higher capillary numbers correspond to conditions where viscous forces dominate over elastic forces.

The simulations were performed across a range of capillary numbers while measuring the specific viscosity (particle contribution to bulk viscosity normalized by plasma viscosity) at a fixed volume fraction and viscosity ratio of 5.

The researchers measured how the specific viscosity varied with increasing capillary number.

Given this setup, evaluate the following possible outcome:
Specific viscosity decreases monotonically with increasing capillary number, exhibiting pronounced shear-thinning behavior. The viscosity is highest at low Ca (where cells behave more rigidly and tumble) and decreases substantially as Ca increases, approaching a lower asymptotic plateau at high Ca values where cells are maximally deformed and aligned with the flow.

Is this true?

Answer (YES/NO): YES